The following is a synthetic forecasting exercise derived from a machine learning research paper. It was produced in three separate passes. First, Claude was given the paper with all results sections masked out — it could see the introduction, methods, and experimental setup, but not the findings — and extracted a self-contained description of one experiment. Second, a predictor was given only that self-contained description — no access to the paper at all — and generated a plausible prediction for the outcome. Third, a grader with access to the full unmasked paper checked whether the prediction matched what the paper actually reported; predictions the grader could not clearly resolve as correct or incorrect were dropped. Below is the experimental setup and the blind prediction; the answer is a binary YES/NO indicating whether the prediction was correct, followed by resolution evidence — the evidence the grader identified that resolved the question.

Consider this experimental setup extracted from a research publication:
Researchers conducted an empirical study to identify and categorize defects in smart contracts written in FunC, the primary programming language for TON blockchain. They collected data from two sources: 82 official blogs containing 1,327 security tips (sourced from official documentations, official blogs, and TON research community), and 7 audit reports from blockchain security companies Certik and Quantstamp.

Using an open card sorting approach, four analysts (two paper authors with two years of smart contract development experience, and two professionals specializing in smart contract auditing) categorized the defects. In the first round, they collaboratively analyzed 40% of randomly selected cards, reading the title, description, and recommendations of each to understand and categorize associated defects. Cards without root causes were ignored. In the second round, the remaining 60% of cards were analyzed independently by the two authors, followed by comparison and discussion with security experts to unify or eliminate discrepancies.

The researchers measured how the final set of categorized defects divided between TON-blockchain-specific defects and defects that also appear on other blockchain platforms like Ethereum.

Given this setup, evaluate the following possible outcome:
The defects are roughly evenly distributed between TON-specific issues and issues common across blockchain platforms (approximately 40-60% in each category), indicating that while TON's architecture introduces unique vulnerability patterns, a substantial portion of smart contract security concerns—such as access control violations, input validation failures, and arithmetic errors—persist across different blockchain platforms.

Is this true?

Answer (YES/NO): NO